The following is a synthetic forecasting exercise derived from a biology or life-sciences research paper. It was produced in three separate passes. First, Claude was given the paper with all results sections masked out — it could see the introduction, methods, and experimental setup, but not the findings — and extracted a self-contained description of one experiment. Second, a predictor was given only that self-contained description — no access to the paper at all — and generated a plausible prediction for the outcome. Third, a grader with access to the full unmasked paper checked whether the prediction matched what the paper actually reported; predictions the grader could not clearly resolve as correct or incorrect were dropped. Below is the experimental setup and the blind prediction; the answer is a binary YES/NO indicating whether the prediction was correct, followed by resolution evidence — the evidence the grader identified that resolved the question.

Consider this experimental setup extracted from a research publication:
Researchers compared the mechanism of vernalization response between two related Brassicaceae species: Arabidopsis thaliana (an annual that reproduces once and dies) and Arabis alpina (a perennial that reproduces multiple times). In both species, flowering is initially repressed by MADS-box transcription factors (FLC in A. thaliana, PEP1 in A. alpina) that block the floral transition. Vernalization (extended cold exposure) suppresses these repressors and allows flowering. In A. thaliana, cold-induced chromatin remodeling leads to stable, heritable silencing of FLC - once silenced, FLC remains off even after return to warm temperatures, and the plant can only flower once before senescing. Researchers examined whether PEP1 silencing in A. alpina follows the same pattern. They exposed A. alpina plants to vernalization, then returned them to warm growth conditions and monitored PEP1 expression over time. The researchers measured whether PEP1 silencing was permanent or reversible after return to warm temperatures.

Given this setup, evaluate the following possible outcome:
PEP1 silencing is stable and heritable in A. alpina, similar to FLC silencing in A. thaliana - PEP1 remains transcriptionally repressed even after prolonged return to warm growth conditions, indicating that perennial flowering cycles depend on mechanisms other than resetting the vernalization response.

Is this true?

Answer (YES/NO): NO